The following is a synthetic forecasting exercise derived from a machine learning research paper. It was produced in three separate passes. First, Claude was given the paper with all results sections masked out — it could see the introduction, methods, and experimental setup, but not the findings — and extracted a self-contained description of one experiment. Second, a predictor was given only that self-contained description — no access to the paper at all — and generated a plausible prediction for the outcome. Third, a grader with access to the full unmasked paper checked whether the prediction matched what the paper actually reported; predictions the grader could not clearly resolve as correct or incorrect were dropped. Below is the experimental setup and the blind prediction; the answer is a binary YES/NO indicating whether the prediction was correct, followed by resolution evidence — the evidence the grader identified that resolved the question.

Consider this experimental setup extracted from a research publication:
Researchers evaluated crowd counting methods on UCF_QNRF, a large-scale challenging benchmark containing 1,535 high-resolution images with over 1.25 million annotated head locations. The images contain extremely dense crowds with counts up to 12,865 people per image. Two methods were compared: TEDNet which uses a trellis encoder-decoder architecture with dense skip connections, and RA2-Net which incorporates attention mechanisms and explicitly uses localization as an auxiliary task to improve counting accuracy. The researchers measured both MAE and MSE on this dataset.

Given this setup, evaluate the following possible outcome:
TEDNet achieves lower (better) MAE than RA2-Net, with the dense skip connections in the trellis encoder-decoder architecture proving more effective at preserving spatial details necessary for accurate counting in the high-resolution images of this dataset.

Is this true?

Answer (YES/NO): YES